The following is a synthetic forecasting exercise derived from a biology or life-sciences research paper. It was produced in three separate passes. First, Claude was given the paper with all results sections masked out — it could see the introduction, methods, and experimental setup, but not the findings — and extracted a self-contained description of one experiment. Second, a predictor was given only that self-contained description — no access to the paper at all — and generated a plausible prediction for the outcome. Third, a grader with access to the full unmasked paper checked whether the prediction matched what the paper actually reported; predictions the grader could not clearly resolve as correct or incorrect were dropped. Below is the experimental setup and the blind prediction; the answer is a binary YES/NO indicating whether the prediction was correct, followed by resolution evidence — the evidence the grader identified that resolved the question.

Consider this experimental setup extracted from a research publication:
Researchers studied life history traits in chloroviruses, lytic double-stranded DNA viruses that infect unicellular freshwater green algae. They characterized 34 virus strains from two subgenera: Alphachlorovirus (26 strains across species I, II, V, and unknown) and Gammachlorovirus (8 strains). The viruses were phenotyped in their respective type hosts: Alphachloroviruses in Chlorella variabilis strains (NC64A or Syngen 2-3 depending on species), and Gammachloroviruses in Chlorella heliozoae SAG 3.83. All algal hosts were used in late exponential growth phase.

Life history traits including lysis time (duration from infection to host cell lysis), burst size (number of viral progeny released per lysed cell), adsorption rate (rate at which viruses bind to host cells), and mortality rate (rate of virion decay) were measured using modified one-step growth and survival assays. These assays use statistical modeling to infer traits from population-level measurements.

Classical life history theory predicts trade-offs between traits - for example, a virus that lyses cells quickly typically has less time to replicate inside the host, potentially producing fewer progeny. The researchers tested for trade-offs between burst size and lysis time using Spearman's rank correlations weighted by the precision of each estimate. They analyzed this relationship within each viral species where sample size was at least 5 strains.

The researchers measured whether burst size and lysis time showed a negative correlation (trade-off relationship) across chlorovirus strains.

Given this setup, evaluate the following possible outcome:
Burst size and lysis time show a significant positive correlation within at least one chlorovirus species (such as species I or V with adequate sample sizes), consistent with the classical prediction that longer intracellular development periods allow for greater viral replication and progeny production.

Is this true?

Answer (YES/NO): NO